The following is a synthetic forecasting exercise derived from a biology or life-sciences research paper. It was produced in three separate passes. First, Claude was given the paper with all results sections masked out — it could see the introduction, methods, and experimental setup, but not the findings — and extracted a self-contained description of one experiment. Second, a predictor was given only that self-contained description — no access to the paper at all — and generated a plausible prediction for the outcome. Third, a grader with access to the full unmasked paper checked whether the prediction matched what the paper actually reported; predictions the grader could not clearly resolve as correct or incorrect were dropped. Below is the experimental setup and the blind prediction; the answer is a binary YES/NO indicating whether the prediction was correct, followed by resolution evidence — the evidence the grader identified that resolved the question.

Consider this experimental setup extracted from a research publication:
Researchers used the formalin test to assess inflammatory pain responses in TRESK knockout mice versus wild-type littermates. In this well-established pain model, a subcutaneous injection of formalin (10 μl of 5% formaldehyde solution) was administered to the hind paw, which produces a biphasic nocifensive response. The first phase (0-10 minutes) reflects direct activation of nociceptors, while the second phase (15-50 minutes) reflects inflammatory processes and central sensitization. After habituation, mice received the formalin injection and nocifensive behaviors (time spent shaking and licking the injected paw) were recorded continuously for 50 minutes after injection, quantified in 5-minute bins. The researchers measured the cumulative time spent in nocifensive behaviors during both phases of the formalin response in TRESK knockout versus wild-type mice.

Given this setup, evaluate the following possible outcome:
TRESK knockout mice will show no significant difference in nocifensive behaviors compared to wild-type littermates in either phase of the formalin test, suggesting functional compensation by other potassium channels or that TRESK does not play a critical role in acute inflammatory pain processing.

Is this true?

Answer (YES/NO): NO